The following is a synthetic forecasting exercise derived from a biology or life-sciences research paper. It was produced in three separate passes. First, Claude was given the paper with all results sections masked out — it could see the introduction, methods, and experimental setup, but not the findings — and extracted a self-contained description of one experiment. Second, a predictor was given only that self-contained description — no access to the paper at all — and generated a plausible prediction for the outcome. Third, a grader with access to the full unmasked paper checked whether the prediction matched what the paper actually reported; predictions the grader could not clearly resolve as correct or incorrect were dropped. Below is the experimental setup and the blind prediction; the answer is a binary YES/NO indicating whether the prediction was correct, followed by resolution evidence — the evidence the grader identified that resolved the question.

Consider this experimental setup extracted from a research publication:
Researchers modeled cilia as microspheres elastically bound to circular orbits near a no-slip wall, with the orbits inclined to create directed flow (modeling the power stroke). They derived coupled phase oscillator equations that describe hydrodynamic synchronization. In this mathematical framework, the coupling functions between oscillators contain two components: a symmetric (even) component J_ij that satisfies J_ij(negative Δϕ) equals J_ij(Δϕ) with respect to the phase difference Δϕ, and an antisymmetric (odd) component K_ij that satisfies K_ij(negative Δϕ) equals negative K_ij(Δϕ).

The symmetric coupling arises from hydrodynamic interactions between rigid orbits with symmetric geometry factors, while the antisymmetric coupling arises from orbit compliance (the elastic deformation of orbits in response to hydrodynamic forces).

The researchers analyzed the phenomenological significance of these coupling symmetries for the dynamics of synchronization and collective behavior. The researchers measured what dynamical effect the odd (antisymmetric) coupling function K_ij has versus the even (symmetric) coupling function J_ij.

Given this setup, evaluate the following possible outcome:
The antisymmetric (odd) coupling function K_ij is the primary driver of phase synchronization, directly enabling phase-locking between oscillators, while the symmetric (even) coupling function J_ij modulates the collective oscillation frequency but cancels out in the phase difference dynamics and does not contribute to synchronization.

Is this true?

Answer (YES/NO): YES